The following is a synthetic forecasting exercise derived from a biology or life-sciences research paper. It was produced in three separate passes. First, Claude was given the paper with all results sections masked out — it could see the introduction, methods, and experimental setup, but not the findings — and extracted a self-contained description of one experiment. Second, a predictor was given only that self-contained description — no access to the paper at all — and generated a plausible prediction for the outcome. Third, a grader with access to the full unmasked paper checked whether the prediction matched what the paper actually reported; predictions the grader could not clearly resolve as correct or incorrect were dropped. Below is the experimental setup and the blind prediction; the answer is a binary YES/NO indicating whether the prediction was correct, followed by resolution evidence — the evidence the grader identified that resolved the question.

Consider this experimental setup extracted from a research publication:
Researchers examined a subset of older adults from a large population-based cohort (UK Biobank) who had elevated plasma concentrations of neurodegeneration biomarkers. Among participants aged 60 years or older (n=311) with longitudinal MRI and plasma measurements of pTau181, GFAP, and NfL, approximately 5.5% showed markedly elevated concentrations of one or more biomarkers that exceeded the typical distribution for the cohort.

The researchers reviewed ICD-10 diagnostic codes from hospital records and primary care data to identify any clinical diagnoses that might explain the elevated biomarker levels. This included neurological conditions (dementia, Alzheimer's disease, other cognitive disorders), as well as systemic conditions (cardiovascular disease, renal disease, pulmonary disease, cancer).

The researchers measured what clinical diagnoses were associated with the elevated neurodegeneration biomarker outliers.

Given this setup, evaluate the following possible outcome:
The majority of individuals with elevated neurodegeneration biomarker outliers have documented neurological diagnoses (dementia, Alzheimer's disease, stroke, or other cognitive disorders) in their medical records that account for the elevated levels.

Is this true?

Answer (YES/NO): NO